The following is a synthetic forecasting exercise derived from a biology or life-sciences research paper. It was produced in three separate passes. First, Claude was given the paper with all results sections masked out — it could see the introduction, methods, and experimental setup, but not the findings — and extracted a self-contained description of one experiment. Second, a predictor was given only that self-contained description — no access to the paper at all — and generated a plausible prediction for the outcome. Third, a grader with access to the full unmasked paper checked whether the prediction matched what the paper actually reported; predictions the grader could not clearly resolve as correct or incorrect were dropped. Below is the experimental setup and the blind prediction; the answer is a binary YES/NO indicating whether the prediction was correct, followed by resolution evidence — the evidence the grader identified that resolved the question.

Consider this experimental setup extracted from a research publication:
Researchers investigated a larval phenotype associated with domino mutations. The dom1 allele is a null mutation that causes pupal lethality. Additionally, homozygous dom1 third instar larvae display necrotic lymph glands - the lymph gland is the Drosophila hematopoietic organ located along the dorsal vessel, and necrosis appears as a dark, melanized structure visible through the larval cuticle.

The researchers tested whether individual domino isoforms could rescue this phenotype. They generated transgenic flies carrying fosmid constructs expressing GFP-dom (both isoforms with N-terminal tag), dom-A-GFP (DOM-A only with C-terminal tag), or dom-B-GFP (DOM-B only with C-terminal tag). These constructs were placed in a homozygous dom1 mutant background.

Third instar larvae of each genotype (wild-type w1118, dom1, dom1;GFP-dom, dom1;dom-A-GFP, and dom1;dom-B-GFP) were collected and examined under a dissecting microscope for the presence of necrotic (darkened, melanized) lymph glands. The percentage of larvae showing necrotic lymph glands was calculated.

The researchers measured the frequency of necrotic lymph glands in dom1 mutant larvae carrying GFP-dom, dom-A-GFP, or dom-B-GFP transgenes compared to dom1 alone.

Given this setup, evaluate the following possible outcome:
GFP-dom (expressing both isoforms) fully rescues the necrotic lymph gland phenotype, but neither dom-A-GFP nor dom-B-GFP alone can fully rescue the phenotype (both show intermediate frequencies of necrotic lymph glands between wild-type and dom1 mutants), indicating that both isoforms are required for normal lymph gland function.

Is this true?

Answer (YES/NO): NO